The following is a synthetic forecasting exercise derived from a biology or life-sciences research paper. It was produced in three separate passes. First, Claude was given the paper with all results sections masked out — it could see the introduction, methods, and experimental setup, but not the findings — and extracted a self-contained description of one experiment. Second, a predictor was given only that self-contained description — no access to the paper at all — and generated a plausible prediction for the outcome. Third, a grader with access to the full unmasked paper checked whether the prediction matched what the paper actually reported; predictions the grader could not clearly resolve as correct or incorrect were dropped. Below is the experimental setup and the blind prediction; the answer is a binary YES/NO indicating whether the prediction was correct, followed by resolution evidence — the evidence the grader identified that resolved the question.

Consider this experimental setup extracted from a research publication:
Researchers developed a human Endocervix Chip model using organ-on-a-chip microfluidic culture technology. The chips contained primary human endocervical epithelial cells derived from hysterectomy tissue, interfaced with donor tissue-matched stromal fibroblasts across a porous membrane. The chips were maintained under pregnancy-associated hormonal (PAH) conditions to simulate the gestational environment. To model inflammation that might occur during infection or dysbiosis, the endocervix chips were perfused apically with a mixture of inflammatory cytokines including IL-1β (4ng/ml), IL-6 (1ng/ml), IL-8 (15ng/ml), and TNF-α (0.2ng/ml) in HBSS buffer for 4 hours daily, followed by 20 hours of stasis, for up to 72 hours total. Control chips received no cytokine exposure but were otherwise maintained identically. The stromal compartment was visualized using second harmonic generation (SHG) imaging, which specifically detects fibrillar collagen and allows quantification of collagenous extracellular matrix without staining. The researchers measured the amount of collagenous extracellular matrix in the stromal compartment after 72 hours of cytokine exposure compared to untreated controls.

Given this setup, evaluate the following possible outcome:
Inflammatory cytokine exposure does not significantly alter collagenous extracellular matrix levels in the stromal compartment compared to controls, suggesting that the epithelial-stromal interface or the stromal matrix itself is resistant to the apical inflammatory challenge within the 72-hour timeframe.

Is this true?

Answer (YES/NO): NO